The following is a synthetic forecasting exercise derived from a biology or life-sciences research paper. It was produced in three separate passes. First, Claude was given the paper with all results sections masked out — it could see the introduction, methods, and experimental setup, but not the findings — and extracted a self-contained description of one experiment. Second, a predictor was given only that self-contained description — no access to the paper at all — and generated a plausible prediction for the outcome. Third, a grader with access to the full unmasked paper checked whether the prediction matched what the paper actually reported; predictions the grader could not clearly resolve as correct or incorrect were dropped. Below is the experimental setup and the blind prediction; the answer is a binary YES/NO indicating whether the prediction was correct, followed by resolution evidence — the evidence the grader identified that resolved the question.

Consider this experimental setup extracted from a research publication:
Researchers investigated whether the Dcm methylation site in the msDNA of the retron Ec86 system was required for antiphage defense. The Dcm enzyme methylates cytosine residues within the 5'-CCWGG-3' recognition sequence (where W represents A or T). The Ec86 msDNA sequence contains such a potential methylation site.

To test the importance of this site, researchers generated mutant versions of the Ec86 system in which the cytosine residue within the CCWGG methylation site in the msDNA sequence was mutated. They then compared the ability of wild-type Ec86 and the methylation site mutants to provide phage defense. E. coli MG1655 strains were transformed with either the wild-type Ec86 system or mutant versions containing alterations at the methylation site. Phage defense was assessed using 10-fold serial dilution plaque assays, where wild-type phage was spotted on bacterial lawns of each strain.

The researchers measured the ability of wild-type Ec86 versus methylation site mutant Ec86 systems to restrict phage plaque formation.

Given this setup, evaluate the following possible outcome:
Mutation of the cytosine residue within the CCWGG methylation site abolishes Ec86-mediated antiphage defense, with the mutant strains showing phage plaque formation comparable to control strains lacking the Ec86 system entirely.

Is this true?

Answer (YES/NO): YES